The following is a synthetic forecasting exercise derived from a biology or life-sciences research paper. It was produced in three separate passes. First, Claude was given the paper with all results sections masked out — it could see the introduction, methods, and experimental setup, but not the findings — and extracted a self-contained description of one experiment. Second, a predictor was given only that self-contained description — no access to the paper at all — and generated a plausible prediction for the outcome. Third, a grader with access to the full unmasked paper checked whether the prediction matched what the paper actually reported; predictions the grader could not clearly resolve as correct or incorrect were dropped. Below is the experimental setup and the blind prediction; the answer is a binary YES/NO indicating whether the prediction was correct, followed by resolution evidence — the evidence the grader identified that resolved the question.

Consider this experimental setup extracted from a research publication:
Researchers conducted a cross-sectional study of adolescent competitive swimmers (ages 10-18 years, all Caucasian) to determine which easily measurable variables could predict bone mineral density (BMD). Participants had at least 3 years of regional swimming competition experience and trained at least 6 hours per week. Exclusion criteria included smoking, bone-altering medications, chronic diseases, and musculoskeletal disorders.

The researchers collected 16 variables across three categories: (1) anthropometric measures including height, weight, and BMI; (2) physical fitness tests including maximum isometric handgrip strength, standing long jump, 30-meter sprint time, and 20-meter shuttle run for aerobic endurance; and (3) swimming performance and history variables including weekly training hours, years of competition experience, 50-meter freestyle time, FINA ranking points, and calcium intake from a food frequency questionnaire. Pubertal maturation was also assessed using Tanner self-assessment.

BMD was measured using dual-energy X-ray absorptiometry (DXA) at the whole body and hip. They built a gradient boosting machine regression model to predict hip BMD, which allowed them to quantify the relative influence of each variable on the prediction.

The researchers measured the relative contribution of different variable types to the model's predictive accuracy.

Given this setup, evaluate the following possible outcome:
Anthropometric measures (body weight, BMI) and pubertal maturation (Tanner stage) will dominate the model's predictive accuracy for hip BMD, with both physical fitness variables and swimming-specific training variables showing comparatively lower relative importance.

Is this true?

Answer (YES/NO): NO